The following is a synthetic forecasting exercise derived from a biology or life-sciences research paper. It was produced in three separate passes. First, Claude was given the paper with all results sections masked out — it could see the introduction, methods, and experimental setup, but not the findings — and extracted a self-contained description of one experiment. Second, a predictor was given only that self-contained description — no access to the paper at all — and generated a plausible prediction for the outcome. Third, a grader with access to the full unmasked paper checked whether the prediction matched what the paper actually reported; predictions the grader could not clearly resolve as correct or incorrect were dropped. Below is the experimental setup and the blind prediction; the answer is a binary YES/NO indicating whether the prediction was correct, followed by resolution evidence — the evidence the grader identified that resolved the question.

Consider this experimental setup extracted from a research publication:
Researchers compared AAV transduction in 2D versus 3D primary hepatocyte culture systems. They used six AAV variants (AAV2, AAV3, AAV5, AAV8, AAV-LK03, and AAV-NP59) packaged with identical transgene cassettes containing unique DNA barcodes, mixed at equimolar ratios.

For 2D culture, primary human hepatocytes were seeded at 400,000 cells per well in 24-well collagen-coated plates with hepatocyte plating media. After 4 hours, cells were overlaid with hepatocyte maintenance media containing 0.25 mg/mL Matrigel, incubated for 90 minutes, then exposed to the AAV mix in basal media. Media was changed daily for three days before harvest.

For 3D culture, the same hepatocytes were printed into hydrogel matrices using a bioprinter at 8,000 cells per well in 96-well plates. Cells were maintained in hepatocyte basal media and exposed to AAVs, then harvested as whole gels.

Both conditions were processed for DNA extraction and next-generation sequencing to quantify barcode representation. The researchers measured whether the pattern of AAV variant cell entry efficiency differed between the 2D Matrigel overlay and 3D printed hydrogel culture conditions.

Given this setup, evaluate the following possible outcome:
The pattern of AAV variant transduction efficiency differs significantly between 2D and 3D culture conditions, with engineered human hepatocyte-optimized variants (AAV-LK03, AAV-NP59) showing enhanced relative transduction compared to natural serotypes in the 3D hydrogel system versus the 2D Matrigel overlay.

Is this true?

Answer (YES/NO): NO